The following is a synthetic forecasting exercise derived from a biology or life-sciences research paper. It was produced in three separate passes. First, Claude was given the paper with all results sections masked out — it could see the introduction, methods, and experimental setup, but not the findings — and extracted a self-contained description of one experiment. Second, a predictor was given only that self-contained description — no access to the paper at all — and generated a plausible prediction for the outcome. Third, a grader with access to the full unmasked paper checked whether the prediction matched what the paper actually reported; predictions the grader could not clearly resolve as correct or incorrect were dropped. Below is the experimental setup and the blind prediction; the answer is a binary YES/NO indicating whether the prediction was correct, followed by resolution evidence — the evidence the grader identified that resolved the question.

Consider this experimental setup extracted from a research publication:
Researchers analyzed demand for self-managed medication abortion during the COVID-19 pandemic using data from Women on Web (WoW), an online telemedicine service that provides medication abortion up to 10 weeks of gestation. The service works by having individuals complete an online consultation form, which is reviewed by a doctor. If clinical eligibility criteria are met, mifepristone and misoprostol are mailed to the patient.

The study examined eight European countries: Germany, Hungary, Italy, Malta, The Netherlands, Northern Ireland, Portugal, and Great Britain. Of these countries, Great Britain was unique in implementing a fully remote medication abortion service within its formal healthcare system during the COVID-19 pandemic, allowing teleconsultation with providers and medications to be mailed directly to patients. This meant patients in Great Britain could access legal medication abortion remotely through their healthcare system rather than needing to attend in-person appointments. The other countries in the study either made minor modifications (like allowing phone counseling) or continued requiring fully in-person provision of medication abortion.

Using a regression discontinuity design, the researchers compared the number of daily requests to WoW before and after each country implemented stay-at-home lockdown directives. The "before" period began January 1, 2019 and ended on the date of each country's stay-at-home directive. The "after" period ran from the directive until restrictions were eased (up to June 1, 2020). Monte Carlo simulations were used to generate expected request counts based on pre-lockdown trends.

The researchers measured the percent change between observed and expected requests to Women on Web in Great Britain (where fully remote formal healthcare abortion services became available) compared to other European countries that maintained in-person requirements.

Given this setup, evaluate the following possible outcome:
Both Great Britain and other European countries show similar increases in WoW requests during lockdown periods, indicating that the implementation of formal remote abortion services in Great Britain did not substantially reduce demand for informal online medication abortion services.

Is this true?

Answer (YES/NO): NO